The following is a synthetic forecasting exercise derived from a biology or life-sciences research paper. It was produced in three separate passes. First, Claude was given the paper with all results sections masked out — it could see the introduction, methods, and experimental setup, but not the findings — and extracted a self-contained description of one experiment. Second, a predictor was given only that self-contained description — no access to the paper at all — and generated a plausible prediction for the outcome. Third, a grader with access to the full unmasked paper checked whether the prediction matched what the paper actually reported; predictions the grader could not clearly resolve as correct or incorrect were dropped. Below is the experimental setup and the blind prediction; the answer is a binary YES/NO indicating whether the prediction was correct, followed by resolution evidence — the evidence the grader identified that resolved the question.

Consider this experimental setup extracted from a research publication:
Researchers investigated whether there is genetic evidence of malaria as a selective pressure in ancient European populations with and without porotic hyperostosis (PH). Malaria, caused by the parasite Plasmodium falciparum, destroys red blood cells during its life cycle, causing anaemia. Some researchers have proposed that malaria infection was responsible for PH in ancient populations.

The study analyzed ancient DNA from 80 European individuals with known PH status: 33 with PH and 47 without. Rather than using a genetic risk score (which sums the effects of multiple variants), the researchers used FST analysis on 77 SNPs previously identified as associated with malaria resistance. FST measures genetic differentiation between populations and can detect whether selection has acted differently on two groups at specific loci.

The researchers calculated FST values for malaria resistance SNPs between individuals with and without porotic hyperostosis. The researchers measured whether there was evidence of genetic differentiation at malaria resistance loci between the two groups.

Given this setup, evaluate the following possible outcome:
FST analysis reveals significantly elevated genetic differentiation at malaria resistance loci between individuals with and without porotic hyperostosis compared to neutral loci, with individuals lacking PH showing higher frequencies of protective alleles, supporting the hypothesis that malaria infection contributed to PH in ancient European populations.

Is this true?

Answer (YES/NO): NO